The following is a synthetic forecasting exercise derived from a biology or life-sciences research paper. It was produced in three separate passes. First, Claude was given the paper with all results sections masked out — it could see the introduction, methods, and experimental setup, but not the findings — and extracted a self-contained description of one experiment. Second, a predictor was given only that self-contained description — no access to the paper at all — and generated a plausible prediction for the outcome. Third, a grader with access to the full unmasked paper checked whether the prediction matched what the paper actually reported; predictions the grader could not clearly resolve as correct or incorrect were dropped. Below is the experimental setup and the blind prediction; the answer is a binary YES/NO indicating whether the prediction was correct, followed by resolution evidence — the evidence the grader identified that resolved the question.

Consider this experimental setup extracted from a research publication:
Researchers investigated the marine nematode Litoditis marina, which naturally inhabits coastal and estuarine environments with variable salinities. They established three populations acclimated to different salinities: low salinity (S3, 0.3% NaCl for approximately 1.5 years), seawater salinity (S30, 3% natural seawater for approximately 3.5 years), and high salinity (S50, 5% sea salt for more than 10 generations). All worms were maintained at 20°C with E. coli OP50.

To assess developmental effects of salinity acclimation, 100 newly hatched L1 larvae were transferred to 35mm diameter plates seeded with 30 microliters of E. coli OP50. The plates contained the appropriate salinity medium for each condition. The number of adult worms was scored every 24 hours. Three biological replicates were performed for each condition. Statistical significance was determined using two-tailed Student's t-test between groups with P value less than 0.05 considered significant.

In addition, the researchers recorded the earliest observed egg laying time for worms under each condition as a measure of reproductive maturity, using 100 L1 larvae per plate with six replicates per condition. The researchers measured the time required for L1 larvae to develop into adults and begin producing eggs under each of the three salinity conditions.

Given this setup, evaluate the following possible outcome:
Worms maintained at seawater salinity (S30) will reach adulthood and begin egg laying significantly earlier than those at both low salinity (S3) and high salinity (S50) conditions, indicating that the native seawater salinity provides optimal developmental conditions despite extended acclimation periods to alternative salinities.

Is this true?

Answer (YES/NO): NO